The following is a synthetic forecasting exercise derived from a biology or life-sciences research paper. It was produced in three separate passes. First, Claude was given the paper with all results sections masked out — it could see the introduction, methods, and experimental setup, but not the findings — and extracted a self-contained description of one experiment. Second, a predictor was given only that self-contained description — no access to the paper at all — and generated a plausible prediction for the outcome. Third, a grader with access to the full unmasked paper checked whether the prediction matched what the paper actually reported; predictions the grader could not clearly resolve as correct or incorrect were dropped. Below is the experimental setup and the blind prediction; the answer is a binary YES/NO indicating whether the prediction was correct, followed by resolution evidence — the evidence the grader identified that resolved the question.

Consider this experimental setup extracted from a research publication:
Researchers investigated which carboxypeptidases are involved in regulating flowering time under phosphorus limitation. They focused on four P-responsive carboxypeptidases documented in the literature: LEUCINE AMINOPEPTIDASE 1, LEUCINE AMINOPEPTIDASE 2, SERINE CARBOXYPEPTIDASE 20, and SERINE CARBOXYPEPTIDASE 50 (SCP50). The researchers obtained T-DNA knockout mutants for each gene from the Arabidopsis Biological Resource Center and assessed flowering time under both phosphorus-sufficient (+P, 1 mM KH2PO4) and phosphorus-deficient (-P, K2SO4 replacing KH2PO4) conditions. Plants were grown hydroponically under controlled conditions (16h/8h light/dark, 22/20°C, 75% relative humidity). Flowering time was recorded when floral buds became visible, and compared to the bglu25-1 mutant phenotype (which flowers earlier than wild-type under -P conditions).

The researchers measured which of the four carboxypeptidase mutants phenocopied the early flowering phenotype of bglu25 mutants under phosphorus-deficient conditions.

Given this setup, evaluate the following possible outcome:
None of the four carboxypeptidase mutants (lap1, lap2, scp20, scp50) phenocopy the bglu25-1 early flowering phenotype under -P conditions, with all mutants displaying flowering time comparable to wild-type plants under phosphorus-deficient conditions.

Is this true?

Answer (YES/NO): NO